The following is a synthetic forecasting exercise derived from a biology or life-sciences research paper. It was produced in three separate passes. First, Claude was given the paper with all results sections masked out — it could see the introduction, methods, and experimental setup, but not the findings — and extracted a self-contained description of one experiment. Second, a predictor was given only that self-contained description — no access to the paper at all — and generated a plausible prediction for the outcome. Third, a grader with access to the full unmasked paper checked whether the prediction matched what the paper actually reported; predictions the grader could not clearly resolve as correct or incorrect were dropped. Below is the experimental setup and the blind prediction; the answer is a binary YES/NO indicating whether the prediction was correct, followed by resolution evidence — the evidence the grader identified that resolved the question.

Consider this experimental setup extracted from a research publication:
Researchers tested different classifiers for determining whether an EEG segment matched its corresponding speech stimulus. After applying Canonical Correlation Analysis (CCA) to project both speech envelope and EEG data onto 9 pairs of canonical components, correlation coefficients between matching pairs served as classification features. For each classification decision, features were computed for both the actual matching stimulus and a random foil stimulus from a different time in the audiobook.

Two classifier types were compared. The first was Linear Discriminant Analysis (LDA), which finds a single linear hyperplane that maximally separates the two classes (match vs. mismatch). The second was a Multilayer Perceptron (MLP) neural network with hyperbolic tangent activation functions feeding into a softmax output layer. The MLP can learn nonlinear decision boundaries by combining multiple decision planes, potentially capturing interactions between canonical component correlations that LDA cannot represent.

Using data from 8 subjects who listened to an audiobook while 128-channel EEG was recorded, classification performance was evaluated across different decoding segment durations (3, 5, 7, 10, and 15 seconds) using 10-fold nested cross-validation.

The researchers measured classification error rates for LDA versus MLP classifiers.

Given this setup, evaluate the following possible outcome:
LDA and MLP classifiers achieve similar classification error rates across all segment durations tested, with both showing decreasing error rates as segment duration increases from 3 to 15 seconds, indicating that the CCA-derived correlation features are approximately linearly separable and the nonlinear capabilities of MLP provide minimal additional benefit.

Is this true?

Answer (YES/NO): NO